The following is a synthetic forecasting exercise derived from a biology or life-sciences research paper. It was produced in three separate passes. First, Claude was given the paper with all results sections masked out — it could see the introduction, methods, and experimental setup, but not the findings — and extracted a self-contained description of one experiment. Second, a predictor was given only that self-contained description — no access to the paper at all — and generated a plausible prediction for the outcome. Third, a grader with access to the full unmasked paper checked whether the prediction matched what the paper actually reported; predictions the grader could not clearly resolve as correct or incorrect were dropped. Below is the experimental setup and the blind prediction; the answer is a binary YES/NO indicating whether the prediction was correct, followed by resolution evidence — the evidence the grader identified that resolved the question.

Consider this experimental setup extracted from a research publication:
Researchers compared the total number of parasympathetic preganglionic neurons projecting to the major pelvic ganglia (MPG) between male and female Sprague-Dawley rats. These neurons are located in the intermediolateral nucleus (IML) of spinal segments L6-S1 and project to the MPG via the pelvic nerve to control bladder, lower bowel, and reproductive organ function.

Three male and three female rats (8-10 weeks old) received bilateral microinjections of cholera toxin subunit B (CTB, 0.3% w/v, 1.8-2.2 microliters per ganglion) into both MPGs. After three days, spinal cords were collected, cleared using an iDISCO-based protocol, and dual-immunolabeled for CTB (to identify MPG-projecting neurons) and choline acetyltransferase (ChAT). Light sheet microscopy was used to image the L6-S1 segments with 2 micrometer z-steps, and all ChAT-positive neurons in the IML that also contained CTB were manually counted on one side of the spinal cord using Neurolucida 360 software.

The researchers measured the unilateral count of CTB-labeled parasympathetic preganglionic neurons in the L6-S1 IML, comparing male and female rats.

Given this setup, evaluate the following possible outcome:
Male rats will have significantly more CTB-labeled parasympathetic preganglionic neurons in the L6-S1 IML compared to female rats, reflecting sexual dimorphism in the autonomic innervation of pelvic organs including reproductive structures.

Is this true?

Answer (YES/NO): YES